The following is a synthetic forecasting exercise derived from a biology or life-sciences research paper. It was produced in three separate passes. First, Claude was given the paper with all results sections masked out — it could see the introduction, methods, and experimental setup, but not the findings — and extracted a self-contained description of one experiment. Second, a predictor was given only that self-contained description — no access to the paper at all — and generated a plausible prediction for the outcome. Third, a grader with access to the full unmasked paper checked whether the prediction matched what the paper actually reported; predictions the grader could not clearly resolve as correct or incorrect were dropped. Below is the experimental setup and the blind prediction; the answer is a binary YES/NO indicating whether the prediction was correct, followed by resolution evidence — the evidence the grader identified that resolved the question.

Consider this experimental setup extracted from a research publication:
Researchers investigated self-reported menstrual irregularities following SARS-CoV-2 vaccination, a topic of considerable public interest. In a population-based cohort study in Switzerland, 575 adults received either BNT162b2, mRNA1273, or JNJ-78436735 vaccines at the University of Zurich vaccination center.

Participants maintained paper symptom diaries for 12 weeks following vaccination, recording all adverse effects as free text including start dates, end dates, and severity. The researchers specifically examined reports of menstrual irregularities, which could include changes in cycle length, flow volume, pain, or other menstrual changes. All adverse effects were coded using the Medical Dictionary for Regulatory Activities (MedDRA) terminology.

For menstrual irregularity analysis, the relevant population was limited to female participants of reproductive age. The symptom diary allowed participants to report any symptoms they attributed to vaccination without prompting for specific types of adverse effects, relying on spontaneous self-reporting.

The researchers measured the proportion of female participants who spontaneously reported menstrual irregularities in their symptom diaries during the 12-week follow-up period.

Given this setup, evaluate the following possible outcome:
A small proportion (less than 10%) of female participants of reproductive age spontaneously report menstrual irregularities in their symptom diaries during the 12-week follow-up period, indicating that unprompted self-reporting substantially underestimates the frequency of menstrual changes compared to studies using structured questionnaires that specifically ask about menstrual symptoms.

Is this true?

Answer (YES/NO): YES